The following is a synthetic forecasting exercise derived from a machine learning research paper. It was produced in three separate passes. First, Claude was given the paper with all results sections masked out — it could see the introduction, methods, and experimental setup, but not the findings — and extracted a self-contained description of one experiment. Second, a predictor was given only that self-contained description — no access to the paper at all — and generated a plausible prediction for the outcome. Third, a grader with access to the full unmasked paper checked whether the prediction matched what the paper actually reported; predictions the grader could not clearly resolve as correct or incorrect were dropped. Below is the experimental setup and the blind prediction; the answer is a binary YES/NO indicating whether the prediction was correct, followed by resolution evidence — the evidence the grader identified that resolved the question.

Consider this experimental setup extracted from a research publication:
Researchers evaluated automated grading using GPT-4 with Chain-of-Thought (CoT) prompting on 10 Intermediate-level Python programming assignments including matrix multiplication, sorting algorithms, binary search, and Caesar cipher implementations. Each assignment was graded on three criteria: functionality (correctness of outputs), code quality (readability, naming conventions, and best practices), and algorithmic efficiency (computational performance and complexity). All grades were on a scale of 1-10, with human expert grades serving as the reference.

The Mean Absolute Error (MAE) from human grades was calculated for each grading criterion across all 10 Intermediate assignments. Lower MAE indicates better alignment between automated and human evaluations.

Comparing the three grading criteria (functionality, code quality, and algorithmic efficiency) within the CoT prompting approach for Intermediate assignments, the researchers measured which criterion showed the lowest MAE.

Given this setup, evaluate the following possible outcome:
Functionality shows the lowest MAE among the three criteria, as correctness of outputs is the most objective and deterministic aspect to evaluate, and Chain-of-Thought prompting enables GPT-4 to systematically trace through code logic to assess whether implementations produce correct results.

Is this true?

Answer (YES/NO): NO